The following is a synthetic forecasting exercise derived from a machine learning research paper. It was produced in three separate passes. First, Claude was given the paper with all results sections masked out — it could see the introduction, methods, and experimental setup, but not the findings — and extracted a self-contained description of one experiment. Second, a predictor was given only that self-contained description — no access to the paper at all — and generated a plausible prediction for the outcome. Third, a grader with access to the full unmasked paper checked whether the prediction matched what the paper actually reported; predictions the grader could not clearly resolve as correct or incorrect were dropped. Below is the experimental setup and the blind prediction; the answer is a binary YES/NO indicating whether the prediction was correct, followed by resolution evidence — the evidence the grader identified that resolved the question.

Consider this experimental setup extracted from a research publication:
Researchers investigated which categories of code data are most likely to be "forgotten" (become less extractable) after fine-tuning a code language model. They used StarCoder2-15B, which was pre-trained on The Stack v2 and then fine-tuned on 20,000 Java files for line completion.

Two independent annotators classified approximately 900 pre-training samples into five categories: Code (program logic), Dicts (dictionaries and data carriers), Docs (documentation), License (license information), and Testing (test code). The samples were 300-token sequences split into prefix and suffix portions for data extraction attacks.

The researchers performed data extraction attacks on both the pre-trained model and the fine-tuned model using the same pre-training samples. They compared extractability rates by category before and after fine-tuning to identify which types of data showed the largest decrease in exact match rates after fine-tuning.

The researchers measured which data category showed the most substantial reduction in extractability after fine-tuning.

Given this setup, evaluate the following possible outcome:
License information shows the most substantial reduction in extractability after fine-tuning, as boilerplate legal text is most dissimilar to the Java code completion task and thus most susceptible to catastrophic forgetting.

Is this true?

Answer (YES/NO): YES